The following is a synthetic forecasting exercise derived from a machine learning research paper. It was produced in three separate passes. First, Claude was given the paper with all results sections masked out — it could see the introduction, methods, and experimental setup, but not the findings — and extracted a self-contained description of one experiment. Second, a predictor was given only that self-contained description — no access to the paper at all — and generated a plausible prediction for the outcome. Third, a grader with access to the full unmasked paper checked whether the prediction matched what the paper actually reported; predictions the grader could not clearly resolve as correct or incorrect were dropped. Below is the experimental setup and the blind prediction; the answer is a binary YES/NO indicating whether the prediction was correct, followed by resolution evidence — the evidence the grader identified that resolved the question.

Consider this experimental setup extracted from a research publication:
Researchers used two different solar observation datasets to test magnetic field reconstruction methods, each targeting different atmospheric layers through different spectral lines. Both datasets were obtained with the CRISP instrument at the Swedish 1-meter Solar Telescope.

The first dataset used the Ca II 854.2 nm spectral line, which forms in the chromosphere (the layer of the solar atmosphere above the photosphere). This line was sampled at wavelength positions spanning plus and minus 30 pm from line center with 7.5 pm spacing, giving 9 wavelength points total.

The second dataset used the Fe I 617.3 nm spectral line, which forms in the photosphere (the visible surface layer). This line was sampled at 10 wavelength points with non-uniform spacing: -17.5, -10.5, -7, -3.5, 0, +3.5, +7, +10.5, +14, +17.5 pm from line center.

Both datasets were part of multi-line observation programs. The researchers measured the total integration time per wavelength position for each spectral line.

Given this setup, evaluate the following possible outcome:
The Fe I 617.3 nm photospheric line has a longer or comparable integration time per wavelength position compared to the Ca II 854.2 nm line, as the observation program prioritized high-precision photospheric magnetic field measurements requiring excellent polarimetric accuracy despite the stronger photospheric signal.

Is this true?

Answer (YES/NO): NO